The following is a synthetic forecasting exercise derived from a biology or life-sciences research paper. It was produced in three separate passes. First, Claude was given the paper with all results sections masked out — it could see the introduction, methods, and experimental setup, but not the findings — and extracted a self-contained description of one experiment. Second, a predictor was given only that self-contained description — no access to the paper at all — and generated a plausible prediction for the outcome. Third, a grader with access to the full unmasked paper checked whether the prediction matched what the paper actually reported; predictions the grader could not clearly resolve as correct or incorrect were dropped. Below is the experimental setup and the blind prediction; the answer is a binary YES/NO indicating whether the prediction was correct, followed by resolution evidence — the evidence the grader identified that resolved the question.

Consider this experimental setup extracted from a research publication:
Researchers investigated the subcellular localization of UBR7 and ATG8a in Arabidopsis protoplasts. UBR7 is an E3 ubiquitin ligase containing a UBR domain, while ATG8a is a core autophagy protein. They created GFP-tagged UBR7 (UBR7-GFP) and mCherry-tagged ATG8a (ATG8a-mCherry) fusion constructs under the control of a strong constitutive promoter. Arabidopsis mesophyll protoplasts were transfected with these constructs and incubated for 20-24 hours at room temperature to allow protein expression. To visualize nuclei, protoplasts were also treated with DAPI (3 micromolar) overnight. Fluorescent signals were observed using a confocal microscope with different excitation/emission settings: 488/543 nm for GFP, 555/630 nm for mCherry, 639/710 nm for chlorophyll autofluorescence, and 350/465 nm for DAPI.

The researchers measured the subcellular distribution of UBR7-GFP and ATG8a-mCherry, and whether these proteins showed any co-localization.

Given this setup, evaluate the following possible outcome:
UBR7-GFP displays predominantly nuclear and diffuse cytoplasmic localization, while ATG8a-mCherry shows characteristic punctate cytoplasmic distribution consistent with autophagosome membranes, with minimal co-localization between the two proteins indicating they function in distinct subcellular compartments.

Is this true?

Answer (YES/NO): NO